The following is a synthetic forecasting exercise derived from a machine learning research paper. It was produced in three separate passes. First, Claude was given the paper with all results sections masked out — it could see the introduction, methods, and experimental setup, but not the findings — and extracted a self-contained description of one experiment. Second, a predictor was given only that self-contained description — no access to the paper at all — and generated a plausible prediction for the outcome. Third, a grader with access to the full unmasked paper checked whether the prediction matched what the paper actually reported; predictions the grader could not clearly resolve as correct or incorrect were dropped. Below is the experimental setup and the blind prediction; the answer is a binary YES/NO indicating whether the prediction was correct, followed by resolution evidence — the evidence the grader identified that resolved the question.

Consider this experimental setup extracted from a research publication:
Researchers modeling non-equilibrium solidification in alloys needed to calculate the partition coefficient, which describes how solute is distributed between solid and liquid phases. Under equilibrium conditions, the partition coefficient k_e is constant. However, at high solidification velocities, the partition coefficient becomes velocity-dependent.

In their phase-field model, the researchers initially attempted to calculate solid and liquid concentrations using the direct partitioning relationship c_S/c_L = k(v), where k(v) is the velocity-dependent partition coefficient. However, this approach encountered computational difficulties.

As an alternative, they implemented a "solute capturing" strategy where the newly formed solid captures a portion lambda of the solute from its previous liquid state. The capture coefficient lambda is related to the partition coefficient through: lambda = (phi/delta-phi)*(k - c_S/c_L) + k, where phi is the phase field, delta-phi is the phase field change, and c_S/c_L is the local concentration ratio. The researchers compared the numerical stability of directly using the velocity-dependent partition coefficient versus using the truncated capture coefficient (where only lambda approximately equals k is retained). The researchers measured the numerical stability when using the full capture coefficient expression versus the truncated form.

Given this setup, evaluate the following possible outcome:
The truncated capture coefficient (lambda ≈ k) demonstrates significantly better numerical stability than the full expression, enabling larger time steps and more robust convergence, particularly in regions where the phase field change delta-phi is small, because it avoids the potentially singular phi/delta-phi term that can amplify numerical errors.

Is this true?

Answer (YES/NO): YES